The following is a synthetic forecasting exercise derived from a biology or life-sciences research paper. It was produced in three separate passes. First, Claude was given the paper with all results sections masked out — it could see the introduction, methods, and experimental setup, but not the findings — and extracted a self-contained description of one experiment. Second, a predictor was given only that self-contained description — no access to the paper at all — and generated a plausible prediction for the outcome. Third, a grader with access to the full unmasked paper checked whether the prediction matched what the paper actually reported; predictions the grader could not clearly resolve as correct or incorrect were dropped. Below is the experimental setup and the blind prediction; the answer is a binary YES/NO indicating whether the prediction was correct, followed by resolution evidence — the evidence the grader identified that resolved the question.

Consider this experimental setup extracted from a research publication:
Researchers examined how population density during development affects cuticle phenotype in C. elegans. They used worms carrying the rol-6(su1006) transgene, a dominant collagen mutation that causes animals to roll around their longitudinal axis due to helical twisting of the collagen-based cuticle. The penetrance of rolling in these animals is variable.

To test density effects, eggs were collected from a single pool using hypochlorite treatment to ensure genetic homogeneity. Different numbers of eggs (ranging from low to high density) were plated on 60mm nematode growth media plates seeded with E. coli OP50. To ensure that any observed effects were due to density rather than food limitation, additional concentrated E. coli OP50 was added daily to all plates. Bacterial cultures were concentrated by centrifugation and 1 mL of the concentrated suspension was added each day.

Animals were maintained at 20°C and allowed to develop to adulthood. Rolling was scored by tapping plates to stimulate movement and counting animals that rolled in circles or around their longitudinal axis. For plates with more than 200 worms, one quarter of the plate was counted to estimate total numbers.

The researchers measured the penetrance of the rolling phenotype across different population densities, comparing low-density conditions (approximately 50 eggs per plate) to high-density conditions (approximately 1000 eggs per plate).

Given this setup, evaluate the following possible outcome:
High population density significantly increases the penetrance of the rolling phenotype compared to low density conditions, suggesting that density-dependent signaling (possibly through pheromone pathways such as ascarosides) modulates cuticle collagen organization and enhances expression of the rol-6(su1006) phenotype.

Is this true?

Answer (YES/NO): YES